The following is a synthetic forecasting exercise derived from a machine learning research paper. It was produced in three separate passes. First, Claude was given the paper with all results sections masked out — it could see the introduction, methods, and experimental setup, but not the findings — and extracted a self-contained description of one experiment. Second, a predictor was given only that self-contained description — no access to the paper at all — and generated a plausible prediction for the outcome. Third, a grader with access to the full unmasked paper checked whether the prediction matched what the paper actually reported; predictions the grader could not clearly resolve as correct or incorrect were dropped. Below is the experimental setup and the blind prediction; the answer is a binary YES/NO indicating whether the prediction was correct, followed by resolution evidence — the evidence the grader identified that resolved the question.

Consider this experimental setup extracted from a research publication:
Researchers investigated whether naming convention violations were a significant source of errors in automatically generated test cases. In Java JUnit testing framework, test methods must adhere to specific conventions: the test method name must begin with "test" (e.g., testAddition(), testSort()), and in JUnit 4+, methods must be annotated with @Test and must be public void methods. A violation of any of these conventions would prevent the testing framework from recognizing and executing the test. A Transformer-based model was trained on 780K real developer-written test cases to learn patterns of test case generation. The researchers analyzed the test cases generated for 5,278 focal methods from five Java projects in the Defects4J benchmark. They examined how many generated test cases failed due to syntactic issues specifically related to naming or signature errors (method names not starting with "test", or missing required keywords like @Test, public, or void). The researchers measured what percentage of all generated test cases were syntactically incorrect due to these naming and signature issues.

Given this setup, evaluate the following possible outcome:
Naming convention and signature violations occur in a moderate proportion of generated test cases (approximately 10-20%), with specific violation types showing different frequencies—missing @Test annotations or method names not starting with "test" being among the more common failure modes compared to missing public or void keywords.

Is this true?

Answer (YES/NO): NO